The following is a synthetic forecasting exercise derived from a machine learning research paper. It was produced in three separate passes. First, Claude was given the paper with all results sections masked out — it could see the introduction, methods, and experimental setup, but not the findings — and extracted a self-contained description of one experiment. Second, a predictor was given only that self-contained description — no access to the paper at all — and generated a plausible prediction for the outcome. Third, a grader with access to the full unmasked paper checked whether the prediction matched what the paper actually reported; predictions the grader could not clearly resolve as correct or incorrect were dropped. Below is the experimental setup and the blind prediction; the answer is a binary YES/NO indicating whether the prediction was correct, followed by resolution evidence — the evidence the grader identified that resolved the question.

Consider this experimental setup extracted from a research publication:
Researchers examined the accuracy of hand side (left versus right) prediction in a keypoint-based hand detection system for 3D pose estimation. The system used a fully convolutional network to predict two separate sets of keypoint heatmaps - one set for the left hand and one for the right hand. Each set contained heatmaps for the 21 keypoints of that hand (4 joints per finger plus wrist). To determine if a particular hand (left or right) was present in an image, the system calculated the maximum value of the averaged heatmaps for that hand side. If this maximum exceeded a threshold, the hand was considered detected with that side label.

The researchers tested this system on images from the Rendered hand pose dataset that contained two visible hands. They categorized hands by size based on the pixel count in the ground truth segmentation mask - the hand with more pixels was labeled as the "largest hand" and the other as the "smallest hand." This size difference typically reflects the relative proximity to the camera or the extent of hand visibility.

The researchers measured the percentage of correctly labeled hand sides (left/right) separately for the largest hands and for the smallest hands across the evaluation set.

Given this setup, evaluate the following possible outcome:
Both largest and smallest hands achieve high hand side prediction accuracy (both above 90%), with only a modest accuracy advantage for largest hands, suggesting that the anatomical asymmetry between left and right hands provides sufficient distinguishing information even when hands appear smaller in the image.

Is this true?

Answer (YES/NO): NO